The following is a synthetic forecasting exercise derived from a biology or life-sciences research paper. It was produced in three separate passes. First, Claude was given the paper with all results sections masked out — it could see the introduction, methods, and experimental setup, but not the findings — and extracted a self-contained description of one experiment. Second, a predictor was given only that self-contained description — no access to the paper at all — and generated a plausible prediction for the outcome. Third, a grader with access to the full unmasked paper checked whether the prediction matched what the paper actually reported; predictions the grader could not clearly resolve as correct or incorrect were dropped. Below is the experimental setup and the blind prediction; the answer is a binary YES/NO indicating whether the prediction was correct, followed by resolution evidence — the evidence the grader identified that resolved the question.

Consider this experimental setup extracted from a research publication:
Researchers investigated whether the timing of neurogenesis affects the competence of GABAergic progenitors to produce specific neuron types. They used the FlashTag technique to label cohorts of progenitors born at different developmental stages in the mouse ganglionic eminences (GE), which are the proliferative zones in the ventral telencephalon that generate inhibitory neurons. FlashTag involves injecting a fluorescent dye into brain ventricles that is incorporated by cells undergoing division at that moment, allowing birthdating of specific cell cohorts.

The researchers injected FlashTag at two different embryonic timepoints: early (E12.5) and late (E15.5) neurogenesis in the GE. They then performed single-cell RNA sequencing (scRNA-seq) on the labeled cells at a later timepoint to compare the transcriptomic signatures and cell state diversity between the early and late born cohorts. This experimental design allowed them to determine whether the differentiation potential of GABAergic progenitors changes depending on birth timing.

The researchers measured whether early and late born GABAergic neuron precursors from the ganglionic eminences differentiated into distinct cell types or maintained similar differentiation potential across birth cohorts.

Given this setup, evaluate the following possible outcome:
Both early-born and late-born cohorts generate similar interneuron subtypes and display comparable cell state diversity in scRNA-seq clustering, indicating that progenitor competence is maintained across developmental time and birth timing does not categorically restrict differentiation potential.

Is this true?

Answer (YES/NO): YES